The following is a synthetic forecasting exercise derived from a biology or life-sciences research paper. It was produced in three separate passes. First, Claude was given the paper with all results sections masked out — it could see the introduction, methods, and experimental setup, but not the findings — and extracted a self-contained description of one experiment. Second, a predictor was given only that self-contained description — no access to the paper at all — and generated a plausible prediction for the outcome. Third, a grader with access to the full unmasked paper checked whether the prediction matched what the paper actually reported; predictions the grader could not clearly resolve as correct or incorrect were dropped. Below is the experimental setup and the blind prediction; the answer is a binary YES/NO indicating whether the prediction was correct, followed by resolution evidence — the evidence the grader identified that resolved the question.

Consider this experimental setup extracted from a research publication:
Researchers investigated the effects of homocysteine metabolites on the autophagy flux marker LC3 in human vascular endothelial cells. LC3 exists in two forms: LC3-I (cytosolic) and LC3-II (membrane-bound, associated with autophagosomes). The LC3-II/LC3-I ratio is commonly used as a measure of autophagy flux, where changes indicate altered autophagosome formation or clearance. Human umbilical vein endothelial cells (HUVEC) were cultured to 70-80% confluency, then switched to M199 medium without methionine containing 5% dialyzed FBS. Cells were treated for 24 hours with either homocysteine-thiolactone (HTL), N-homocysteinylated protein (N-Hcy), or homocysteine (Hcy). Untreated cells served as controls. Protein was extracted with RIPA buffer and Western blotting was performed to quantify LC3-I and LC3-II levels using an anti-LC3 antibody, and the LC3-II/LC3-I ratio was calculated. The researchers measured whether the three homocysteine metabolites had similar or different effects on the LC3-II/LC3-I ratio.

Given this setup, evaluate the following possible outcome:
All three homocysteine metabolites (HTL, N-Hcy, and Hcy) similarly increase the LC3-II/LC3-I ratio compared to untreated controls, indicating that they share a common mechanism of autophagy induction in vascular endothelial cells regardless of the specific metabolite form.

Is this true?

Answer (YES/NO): NO